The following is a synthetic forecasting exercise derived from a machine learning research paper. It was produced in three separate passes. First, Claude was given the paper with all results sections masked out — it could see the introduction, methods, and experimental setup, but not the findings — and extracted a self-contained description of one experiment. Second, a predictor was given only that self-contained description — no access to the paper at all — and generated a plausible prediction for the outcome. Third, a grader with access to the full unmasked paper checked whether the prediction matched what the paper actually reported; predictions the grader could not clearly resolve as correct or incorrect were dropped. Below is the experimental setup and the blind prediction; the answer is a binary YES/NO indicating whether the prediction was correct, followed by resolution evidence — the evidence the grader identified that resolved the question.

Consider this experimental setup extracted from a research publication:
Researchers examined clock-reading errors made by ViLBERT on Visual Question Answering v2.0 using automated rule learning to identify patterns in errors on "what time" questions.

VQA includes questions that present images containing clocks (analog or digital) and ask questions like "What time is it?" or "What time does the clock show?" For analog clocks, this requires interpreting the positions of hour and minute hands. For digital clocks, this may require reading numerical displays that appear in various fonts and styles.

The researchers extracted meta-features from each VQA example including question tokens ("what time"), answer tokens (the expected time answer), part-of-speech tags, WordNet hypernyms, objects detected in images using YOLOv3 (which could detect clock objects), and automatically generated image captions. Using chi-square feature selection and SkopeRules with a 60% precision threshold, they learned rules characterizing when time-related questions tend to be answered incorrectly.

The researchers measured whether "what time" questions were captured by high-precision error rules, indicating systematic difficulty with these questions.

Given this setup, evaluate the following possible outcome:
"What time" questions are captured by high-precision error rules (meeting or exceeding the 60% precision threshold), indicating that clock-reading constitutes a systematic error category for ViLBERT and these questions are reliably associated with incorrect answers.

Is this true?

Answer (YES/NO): YES